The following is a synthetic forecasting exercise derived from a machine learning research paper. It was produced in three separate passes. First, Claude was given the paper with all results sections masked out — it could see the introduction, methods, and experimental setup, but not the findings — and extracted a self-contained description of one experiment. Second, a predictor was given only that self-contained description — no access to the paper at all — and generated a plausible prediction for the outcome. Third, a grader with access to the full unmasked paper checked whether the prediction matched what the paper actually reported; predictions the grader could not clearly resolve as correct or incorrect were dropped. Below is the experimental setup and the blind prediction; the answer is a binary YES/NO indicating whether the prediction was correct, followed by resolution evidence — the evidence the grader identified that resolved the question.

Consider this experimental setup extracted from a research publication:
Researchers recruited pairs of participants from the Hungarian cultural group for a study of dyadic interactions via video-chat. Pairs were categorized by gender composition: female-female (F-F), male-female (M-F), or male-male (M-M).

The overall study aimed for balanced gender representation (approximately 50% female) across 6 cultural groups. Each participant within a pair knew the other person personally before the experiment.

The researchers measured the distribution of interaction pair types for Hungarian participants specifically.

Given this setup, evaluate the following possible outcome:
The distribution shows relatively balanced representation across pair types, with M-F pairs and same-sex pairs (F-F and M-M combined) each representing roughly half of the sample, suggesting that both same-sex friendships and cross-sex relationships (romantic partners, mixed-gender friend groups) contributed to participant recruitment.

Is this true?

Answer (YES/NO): NO